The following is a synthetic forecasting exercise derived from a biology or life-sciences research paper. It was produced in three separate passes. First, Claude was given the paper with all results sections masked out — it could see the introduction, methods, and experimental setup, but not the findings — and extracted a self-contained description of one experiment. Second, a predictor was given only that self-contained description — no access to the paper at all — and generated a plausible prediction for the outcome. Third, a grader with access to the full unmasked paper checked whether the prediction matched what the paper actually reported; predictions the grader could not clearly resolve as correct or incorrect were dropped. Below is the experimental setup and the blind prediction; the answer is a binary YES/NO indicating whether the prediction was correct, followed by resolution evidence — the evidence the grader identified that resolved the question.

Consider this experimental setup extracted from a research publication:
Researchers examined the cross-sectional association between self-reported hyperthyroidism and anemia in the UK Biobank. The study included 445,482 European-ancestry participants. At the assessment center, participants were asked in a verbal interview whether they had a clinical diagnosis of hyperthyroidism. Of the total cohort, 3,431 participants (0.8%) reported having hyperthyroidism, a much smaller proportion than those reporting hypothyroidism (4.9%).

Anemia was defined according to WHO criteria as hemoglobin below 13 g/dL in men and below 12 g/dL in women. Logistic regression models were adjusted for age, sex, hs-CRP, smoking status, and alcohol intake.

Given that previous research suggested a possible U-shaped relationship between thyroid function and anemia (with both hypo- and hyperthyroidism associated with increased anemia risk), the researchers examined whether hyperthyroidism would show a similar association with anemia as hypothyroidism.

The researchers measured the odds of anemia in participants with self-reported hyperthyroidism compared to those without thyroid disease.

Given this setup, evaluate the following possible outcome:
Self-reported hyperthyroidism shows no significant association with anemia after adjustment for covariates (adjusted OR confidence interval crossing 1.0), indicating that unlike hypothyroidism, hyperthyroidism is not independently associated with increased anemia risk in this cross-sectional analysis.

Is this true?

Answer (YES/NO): YES